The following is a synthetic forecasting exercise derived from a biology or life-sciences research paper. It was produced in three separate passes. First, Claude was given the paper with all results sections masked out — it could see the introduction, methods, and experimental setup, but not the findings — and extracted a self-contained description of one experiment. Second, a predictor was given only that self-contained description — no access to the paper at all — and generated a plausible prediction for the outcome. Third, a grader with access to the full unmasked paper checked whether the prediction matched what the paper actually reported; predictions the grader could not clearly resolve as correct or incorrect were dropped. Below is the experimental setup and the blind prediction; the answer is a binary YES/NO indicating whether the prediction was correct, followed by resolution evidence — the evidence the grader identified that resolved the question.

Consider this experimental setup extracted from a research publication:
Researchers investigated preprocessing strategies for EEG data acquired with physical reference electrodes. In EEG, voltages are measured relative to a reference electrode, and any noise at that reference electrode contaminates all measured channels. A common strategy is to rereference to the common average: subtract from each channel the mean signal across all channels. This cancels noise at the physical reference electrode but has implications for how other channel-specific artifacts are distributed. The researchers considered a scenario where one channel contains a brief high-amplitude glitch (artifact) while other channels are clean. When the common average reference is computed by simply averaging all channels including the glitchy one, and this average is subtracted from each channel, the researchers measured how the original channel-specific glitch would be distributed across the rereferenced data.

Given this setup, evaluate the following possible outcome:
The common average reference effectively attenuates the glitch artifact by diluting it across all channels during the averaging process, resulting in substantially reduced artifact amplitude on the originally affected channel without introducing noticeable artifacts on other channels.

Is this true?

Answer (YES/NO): NO